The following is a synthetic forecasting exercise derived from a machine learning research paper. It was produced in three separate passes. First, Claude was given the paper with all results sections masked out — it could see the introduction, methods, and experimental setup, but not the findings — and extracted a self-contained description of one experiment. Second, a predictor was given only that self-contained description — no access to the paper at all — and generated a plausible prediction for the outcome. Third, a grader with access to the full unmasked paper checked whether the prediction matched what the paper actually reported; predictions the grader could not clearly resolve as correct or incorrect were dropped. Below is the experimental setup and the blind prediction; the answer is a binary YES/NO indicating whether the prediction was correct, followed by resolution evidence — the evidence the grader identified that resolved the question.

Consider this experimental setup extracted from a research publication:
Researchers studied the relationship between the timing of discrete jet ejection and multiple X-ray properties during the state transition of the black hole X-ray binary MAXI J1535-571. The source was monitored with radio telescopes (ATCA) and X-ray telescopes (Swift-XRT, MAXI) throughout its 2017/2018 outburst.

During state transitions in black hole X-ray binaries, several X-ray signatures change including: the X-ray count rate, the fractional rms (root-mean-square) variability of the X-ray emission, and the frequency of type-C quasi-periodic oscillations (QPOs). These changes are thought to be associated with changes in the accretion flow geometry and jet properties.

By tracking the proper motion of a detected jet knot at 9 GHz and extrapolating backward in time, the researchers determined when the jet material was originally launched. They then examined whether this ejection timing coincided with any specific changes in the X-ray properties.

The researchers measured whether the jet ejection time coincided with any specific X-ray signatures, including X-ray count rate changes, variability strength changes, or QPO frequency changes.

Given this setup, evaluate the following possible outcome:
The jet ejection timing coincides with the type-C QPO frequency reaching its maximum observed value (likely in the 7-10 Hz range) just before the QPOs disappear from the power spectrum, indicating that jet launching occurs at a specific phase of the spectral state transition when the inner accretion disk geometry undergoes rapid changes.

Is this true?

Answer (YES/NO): NO